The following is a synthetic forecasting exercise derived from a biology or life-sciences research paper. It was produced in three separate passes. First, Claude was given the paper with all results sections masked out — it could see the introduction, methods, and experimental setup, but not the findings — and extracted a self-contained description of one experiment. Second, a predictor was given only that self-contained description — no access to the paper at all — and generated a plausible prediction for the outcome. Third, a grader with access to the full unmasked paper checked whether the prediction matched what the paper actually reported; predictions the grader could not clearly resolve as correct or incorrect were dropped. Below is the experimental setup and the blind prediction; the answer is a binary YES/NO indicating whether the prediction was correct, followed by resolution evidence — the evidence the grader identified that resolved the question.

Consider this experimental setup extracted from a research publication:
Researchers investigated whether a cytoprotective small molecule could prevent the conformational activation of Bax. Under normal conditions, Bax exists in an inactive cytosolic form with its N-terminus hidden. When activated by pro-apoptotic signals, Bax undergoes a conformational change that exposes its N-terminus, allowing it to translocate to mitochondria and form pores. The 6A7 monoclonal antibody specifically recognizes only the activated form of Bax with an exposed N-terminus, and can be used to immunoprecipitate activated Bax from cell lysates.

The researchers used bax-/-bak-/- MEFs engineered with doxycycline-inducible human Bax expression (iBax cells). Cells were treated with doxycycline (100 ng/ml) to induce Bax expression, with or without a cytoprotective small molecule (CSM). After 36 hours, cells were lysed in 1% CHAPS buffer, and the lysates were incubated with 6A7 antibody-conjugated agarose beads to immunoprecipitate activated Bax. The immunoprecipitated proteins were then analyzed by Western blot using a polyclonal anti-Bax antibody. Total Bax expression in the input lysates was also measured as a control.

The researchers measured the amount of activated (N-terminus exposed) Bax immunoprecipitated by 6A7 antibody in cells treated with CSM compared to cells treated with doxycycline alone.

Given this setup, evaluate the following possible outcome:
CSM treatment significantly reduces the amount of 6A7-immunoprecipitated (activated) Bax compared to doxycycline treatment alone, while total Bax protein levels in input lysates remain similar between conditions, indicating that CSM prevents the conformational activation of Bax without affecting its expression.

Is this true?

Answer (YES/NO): YES